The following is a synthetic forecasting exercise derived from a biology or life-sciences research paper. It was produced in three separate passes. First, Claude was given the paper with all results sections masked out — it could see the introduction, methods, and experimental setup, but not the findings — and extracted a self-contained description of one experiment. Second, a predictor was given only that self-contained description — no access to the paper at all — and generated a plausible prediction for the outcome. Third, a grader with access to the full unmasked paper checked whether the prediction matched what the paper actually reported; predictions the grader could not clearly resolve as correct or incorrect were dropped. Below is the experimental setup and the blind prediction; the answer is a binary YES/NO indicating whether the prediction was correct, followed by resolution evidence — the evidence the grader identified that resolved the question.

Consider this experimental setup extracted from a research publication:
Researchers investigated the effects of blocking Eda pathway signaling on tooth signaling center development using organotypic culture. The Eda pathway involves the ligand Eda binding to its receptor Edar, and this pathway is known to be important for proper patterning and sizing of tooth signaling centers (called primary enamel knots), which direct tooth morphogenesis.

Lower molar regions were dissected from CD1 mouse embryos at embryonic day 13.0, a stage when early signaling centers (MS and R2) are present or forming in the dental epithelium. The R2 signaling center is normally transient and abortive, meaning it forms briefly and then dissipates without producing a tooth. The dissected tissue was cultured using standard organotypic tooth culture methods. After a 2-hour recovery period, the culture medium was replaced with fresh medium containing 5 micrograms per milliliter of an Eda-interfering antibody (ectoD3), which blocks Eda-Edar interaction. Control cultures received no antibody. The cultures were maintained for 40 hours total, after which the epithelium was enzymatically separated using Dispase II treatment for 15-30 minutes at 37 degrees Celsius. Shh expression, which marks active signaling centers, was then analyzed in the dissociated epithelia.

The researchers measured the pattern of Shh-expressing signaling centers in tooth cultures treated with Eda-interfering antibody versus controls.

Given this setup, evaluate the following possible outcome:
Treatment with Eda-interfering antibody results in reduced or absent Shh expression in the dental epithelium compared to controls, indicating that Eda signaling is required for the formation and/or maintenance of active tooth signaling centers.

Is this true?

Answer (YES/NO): YES